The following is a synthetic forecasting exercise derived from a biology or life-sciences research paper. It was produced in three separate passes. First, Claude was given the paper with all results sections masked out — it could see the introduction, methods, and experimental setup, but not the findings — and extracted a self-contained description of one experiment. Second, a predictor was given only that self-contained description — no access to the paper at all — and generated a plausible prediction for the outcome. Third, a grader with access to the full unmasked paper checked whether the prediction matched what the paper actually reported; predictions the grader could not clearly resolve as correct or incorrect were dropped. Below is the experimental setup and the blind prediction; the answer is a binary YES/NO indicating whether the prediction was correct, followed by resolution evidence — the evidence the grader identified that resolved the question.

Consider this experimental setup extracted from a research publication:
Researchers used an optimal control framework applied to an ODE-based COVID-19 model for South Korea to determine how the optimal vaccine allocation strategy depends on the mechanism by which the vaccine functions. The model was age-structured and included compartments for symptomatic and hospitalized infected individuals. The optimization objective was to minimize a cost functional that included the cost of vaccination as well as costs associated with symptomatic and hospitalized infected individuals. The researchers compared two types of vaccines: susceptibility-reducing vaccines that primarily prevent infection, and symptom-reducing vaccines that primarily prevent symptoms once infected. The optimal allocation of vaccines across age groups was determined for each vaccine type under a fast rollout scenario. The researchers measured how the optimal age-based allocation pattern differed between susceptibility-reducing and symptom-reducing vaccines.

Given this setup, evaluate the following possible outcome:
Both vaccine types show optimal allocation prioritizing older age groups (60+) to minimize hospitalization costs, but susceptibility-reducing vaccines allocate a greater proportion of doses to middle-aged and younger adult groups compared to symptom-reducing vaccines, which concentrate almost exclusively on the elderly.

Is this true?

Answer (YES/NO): NO